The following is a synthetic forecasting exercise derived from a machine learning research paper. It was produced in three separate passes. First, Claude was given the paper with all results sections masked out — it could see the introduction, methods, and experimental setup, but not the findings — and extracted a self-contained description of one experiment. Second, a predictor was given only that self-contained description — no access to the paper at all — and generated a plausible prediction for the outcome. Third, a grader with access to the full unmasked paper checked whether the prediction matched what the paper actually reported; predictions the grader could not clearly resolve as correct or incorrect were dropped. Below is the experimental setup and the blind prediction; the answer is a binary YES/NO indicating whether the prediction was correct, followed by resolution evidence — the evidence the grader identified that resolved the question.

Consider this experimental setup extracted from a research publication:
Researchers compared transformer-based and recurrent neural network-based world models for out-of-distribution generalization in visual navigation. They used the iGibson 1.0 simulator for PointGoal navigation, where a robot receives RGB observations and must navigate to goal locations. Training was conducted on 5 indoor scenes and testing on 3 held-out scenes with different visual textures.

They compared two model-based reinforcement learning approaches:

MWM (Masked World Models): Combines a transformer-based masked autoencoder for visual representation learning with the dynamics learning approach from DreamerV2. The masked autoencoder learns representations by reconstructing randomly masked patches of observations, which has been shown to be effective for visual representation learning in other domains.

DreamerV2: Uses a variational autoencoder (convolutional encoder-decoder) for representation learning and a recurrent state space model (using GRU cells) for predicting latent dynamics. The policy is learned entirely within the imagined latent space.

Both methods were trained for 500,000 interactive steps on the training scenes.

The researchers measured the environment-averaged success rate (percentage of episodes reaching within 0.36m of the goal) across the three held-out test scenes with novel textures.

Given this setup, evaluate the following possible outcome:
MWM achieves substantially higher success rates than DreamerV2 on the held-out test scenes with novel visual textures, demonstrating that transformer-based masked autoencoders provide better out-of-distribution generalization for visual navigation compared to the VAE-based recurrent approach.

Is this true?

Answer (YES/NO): NO